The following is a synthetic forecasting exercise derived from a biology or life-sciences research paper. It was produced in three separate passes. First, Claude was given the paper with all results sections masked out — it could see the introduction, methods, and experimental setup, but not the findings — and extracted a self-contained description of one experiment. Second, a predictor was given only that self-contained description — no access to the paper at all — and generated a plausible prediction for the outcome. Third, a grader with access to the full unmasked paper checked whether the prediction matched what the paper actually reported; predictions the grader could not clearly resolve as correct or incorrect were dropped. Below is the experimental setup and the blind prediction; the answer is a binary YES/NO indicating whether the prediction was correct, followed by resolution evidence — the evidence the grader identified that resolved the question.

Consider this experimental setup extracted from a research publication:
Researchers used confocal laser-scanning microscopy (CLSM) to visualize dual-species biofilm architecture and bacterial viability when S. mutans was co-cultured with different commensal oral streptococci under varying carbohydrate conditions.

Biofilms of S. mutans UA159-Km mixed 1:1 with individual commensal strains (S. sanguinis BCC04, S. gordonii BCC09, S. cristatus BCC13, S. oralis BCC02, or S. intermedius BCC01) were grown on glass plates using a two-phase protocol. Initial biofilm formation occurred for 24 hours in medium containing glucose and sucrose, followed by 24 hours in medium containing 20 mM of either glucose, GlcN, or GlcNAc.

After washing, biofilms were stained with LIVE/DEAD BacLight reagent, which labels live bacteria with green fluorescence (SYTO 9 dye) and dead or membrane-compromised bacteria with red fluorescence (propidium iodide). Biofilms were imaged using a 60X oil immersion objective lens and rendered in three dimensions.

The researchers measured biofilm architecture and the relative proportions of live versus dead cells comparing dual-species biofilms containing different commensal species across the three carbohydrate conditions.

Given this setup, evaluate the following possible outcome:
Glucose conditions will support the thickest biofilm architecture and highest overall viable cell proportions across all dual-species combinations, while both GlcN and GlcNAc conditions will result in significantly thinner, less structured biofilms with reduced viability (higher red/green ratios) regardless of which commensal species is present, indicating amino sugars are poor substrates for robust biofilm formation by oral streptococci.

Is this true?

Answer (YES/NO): NO